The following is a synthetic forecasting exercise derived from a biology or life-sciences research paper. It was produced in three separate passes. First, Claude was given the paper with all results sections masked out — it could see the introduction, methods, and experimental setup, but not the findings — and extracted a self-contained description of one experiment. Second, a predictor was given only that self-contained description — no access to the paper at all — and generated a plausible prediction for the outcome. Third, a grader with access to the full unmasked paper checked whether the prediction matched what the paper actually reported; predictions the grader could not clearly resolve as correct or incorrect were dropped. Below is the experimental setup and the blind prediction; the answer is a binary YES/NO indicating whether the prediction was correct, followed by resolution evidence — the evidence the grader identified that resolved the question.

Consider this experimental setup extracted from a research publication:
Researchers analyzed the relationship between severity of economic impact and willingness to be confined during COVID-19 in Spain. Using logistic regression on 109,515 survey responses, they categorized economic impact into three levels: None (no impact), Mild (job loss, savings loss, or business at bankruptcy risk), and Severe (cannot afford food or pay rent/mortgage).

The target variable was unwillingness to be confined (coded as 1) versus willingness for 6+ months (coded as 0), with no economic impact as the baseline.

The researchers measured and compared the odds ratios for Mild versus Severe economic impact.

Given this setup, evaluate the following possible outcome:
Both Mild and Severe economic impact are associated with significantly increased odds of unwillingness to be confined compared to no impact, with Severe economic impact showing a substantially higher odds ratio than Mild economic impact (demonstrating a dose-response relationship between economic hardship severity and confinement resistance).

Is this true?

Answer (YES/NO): YES